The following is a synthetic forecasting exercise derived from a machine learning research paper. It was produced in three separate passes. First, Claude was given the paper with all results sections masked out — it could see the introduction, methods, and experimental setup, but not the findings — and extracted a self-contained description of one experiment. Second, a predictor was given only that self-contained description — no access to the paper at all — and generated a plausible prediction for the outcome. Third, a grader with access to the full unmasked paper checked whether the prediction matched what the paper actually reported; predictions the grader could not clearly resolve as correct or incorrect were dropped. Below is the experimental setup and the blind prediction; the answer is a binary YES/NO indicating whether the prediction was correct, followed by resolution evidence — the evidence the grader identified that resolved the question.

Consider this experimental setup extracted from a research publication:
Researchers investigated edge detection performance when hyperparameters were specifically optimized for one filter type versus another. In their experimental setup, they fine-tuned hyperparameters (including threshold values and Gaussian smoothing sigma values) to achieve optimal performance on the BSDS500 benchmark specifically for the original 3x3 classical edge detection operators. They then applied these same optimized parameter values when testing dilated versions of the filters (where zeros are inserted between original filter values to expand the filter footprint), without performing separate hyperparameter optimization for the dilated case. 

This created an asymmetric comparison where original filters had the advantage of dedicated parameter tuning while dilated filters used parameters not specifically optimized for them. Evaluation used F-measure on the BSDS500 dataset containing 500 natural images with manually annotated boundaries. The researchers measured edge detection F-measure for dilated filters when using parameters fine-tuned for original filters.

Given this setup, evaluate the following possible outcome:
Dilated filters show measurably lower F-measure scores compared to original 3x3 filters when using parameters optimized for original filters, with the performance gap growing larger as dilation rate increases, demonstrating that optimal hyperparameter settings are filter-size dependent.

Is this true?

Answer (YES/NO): NO